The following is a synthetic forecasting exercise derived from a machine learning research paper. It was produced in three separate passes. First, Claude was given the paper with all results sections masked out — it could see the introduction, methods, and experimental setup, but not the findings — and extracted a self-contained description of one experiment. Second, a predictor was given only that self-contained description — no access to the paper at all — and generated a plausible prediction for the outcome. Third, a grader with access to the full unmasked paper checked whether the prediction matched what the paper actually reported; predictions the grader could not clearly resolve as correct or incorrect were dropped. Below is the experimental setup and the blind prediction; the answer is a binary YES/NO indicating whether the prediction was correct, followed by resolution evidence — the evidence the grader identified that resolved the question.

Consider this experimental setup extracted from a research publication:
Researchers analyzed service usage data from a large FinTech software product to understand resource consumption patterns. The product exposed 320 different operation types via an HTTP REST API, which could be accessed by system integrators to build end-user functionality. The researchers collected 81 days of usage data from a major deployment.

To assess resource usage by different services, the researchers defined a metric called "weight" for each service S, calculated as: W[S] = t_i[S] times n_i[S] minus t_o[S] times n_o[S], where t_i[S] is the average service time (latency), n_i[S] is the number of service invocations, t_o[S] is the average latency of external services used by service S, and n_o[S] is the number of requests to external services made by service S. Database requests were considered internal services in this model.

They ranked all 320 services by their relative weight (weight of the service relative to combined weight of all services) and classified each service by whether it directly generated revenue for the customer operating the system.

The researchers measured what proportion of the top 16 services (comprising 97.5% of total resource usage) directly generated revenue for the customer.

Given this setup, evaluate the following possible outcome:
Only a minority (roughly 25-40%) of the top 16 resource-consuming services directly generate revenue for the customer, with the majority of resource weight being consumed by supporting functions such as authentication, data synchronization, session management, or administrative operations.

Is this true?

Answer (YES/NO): YES